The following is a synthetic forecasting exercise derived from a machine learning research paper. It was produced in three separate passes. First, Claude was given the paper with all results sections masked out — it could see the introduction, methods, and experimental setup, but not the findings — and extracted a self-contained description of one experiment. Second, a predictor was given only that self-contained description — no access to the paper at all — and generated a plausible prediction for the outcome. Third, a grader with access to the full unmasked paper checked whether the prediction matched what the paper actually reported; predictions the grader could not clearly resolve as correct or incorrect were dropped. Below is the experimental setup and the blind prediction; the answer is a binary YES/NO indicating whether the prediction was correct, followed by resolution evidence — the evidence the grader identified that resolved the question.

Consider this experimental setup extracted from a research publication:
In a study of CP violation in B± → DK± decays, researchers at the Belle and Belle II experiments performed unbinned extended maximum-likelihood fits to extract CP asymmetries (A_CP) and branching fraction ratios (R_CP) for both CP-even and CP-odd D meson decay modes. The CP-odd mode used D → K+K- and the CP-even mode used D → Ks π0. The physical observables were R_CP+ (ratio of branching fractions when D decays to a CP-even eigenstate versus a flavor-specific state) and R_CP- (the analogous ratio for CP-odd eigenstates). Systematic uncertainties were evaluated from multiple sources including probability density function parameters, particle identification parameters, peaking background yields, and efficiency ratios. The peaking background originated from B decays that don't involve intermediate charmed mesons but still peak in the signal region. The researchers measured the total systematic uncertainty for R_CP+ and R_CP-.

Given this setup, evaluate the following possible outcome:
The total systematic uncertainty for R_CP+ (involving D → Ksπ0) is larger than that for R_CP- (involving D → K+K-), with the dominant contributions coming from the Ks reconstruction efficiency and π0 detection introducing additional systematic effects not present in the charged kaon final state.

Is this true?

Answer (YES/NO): NO